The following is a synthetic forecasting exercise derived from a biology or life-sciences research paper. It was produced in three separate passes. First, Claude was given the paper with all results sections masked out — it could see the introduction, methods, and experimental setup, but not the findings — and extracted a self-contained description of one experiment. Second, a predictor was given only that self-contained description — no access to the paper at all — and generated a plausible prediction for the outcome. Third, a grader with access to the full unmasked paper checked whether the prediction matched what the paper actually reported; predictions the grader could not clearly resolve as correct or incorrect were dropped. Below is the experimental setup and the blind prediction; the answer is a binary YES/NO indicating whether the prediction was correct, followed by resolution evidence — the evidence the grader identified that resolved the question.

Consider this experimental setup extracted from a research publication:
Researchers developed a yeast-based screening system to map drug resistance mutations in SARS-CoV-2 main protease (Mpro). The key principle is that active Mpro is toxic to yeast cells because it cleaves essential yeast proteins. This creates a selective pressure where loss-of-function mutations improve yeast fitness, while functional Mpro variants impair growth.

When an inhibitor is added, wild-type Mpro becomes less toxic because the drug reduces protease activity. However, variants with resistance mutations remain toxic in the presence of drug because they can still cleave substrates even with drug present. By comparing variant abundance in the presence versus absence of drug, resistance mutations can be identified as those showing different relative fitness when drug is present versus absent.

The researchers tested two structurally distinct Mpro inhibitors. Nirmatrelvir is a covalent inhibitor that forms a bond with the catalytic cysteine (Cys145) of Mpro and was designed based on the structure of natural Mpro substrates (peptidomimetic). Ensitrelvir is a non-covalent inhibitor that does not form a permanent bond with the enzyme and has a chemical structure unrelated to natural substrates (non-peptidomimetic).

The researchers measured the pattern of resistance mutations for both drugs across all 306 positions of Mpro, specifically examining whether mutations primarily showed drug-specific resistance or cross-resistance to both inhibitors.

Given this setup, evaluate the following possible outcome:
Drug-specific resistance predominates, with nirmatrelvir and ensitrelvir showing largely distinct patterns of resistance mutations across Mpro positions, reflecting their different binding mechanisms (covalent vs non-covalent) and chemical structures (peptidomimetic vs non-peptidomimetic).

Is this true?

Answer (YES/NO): NO